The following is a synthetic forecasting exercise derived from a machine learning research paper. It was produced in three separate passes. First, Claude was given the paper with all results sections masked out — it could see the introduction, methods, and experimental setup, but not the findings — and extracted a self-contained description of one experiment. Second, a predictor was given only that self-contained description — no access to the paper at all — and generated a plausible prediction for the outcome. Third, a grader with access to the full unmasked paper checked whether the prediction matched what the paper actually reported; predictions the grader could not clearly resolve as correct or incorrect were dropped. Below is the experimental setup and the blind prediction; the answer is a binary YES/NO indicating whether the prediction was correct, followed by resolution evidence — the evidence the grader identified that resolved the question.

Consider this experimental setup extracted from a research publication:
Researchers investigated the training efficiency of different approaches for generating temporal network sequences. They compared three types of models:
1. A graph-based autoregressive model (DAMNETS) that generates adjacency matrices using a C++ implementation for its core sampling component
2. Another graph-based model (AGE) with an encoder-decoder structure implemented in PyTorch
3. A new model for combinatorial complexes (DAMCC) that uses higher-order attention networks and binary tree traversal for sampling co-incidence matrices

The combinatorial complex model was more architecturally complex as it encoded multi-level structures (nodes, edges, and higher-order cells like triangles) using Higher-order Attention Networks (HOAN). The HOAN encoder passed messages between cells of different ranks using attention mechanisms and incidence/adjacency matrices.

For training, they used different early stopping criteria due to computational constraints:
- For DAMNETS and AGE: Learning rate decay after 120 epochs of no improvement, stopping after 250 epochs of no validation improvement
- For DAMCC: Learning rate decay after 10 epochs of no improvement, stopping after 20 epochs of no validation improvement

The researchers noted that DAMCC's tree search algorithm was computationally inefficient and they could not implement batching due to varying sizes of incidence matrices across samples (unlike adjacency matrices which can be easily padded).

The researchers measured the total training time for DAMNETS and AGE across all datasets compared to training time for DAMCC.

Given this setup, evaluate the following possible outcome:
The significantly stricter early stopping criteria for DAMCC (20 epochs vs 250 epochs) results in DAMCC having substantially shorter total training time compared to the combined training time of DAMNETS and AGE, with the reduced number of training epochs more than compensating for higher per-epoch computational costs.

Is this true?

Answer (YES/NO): NO